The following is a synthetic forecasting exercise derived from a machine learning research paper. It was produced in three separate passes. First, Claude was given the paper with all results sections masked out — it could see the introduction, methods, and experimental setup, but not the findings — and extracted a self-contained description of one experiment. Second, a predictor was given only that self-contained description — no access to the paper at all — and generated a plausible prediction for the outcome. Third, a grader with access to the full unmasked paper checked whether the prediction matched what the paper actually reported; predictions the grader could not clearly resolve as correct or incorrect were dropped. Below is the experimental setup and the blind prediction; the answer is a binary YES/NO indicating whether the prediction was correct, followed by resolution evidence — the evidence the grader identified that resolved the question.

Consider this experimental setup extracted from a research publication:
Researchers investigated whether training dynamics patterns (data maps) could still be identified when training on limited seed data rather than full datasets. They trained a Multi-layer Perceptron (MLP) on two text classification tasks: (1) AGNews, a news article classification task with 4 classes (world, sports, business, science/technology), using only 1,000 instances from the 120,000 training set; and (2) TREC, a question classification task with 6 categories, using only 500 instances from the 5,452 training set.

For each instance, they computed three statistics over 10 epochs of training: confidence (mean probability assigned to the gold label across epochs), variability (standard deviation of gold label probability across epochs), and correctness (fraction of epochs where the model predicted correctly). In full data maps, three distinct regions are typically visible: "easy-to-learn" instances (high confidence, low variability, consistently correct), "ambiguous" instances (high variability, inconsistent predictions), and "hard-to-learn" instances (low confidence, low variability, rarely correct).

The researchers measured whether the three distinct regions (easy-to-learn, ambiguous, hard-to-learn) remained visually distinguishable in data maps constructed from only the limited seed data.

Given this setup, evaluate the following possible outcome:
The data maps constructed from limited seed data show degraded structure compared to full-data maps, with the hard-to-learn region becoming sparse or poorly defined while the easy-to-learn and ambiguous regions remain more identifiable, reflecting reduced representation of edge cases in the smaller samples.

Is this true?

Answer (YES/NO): NO